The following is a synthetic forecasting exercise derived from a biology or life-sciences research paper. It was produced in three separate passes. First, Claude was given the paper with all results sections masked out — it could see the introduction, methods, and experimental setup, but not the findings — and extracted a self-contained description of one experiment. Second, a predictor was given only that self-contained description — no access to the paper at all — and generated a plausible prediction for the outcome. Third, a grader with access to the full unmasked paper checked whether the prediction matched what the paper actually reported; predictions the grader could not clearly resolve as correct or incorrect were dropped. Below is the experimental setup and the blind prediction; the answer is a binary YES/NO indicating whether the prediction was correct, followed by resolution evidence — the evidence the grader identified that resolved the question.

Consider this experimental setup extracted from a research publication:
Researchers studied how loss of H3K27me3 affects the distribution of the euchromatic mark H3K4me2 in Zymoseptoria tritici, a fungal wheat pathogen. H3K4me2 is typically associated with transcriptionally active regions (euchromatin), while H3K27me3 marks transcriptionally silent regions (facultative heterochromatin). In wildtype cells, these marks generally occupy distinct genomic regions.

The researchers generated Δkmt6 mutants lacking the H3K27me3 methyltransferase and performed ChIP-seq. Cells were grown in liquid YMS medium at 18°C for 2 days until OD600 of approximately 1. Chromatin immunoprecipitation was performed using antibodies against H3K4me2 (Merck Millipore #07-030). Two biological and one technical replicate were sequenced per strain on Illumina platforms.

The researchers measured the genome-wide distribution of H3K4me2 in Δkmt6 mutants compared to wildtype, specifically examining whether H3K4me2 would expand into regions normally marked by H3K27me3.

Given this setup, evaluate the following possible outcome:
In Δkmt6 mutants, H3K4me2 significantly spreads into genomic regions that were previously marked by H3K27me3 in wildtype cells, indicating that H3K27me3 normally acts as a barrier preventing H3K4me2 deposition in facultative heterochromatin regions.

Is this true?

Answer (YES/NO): NO